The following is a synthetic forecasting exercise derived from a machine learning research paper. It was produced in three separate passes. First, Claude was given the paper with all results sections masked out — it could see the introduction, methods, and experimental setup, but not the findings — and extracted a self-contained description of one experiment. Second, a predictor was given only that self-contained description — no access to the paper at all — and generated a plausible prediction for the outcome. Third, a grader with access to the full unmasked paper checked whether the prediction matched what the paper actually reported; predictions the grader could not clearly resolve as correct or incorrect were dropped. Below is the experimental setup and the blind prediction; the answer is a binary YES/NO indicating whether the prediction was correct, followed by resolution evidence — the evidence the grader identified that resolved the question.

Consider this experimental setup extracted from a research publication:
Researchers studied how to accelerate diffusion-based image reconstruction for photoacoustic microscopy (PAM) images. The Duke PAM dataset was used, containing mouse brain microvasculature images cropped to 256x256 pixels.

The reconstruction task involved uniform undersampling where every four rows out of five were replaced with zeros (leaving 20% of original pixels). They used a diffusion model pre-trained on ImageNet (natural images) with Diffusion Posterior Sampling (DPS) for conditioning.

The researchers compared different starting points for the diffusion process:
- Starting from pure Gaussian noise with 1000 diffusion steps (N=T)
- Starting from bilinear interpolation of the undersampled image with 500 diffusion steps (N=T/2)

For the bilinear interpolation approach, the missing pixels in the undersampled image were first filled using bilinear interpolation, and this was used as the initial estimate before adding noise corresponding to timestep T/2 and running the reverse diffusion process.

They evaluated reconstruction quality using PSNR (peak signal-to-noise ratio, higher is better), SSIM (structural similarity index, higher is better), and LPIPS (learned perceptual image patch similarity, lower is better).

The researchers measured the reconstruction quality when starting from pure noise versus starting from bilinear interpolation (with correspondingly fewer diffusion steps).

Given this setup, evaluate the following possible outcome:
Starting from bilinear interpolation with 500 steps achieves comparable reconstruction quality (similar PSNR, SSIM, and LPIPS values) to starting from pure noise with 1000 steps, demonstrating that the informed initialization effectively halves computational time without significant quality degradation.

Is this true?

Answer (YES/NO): YES